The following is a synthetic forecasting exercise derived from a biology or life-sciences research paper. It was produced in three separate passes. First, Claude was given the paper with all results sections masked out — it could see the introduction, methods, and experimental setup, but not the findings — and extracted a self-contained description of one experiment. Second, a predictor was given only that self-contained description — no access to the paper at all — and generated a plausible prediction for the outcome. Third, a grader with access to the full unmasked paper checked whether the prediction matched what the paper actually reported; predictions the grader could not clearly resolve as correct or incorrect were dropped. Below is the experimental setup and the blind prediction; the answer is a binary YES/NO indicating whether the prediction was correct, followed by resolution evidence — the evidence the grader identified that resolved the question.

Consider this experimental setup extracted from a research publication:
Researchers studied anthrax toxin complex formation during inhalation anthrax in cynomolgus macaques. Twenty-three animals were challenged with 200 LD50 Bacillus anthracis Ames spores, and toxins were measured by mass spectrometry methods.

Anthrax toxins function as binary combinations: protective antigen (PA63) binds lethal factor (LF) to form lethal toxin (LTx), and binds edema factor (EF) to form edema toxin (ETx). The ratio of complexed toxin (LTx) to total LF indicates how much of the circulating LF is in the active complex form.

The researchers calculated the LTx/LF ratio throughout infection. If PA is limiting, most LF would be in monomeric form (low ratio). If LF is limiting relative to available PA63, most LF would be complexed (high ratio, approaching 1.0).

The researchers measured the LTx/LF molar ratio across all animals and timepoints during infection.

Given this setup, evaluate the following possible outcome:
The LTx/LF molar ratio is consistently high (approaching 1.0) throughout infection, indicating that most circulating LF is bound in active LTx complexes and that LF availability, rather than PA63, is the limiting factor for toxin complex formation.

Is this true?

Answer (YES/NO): NO